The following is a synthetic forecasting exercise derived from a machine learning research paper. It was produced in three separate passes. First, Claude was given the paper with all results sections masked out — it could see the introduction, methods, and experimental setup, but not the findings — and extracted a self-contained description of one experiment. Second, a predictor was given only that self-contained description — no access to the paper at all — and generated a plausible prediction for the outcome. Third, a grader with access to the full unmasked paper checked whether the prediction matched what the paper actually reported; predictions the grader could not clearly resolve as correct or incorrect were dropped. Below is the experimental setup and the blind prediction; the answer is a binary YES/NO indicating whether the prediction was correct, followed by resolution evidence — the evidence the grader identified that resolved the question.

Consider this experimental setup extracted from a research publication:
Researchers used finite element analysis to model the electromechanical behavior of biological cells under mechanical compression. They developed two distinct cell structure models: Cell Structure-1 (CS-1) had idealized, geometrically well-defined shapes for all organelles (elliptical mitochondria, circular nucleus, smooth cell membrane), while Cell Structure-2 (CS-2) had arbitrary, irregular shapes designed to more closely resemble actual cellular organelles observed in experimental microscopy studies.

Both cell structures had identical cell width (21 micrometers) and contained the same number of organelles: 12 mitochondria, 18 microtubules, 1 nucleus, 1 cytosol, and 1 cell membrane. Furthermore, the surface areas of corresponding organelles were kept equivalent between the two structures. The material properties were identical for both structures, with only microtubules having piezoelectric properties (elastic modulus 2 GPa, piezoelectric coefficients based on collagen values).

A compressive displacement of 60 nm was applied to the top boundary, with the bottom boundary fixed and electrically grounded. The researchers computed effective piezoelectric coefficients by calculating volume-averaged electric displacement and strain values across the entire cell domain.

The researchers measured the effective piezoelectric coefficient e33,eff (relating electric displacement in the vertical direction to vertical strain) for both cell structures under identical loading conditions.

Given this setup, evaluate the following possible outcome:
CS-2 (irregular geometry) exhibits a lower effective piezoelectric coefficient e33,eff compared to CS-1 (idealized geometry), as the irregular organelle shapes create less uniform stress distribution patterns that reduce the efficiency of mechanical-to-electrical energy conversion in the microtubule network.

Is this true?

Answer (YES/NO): NO